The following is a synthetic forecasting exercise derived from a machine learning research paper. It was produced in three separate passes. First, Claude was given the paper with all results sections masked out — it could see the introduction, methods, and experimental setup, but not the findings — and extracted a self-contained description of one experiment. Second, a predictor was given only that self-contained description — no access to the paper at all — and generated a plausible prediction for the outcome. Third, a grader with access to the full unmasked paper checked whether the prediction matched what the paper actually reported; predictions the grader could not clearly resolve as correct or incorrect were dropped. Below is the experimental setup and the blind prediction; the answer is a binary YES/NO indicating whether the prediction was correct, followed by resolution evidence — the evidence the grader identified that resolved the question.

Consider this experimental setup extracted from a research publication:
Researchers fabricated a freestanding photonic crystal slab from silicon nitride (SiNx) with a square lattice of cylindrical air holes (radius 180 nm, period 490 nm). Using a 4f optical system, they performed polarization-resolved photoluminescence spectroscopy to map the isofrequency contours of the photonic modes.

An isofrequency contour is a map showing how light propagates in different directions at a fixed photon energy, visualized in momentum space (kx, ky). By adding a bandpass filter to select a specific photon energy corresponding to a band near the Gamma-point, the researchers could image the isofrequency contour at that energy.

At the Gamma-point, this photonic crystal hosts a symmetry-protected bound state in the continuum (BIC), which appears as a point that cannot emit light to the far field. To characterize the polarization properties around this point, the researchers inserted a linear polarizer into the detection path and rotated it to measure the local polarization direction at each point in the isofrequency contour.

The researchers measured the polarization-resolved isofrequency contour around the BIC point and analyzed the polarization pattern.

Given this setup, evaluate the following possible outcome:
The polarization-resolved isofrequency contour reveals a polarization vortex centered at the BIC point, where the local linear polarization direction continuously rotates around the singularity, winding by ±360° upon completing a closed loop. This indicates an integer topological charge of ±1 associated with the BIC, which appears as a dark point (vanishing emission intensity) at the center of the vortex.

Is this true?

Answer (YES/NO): YES